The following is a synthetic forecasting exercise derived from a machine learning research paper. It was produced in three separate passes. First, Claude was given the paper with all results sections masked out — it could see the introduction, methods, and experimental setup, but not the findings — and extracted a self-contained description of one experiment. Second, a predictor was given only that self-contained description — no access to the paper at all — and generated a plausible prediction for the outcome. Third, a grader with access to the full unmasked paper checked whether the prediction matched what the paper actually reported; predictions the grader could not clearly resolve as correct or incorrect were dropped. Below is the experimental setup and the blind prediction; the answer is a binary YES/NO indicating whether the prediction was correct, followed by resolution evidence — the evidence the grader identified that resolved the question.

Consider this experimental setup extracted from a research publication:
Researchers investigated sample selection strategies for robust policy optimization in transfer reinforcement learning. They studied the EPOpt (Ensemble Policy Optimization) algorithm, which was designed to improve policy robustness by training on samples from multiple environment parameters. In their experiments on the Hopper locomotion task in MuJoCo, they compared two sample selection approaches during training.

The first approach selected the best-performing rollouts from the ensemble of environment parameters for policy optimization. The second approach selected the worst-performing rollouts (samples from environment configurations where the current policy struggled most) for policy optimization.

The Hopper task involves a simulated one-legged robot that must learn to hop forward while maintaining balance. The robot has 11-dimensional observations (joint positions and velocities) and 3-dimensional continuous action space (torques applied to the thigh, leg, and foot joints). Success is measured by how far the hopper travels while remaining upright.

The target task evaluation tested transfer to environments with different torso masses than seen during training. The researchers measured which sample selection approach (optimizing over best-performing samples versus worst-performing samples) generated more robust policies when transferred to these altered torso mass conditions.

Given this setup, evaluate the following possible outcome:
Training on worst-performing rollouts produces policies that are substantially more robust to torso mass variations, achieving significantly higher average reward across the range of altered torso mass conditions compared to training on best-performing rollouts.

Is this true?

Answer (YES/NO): NO